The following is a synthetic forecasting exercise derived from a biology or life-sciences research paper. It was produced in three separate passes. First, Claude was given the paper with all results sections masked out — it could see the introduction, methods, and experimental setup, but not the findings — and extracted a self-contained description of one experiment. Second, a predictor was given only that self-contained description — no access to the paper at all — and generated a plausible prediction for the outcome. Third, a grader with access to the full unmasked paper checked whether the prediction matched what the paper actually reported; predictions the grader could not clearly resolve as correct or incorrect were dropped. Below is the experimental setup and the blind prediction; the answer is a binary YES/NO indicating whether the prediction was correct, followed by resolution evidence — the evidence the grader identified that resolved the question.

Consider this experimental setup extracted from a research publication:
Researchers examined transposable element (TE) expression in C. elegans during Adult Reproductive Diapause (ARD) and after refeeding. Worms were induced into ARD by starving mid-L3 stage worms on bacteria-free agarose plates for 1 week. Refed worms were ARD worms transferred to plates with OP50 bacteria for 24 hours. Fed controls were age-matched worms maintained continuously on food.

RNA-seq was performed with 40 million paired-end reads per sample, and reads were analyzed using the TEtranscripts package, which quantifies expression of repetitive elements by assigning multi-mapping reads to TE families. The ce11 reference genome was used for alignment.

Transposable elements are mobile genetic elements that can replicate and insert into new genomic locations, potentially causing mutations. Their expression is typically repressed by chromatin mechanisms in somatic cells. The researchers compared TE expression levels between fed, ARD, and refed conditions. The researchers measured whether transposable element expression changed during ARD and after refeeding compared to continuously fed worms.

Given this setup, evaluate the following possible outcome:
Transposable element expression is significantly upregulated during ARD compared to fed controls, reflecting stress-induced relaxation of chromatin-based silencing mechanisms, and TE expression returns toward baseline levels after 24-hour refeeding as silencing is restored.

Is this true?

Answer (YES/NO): YES